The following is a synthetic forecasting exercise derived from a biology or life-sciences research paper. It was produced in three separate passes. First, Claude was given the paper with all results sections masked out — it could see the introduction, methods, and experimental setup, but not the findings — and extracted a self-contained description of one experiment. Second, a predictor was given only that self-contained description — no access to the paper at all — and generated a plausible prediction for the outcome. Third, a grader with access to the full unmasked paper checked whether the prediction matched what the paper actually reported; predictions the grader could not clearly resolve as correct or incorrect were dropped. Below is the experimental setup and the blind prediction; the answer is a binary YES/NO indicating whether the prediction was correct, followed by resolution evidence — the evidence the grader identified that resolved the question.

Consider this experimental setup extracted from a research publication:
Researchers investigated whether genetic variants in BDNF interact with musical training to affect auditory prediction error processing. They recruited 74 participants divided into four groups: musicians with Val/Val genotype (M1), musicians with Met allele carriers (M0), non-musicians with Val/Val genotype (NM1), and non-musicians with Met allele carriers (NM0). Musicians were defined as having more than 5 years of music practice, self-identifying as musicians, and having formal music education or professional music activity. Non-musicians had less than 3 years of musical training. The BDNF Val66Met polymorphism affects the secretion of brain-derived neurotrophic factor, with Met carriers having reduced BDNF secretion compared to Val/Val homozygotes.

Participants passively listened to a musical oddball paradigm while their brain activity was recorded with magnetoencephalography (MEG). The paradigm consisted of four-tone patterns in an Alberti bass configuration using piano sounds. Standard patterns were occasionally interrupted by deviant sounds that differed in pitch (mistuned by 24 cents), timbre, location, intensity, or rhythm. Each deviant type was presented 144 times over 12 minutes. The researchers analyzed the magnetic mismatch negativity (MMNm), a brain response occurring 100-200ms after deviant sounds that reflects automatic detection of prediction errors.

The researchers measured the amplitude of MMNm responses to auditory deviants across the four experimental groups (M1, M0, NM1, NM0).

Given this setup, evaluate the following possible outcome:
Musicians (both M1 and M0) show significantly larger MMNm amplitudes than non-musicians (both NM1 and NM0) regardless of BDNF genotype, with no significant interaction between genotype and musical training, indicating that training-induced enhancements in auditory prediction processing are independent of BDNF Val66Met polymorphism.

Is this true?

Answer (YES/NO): NO